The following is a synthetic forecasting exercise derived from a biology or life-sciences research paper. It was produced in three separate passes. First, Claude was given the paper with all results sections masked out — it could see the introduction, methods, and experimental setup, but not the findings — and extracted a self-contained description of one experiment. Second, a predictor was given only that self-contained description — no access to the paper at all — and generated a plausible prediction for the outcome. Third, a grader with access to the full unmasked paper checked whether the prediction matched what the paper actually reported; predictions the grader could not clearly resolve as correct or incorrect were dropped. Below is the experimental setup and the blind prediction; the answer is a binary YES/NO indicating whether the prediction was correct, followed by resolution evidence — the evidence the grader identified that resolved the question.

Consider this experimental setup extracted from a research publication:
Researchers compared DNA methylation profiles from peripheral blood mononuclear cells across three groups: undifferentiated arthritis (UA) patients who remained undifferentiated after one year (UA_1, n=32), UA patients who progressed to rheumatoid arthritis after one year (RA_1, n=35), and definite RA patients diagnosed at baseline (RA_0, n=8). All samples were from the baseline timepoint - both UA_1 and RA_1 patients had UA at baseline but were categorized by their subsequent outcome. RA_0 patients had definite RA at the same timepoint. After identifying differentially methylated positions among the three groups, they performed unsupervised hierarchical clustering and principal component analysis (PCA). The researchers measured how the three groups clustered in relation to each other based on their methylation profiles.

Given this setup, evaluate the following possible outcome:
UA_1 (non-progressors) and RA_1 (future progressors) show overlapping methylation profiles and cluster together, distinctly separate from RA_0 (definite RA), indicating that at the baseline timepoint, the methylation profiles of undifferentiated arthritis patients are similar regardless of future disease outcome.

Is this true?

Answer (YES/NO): NO